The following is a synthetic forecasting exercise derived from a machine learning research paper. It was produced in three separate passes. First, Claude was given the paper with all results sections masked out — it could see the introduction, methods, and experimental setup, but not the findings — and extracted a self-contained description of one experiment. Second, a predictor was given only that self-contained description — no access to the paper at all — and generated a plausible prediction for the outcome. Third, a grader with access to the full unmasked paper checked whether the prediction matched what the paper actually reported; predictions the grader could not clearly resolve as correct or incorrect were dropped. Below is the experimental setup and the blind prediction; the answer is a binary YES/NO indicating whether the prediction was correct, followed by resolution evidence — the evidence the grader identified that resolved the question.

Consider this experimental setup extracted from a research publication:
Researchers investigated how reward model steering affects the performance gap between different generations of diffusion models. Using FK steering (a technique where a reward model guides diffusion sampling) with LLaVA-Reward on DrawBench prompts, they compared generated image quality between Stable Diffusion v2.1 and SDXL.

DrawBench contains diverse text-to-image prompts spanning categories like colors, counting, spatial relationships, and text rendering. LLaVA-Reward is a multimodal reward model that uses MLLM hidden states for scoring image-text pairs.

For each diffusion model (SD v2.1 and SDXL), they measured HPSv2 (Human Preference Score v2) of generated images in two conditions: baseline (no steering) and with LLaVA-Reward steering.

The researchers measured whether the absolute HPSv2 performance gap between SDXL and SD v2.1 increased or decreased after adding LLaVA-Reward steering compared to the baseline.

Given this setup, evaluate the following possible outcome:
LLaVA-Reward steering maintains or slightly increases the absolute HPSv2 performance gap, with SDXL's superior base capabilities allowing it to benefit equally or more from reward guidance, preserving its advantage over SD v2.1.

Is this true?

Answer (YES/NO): NO